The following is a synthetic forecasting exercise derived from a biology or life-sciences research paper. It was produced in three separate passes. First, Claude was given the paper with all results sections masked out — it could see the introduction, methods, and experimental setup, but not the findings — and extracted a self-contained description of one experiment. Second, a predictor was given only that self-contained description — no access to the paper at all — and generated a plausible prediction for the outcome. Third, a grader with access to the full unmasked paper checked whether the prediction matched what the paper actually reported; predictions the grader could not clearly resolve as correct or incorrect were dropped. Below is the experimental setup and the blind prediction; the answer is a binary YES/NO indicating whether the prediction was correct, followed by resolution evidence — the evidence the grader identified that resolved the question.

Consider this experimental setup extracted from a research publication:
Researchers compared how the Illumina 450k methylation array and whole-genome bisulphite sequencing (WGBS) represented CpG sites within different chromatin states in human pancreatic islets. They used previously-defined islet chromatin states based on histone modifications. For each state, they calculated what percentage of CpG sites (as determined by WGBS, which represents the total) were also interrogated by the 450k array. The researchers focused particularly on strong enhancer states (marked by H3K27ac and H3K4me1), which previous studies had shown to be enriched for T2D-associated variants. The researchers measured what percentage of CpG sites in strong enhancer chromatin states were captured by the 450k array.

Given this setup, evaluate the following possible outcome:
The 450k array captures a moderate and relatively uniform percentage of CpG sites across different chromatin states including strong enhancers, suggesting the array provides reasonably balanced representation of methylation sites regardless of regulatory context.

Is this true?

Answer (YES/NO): NO